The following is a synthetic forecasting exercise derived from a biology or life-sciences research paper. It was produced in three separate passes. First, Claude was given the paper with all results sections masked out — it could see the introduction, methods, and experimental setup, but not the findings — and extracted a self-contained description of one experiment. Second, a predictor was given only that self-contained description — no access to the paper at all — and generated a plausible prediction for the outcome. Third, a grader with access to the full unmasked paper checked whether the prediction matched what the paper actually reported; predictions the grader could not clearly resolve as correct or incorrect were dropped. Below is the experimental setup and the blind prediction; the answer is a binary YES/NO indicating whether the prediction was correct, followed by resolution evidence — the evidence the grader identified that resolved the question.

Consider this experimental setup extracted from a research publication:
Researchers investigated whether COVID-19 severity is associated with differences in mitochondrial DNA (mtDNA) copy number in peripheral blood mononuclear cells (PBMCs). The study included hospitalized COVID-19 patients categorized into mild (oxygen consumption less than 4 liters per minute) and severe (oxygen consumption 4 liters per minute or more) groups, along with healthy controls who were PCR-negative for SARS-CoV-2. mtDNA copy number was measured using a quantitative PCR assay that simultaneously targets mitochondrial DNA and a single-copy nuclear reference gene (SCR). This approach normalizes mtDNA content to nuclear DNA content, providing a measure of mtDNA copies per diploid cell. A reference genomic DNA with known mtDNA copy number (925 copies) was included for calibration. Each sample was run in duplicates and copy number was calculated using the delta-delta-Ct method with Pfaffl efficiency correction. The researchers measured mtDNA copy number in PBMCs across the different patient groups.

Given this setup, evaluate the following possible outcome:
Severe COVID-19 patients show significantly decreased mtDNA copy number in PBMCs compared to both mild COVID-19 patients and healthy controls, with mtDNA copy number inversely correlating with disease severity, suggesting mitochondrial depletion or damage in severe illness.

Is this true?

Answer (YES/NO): NO